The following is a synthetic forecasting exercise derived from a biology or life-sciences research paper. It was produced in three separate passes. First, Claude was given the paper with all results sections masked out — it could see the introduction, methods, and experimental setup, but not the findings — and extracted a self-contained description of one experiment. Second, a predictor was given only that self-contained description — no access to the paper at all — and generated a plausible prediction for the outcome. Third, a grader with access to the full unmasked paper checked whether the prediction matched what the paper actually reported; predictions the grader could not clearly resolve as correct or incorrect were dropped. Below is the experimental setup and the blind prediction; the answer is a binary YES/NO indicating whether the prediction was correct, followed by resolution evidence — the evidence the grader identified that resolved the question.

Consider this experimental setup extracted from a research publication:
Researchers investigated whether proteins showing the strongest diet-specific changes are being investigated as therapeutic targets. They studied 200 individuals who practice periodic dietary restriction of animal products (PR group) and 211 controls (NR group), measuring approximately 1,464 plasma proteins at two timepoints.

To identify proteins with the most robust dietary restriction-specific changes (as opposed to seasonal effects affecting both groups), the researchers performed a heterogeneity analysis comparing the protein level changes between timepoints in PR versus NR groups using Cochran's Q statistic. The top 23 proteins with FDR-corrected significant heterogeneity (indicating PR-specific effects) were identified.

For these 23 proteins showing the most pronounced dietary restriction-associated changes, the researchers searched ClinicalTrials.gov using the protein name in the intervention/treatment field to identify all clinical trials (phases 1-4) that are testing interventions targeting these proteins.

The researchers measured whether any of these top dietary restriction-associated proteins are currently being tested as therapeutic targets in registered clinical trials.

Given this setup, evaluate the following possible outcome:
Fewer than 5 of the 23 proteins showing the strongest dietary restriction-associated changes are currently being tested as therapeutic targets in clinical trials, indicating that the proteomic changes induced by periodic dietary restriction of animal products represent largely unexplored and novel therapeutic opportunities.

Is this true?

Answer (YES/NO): NO